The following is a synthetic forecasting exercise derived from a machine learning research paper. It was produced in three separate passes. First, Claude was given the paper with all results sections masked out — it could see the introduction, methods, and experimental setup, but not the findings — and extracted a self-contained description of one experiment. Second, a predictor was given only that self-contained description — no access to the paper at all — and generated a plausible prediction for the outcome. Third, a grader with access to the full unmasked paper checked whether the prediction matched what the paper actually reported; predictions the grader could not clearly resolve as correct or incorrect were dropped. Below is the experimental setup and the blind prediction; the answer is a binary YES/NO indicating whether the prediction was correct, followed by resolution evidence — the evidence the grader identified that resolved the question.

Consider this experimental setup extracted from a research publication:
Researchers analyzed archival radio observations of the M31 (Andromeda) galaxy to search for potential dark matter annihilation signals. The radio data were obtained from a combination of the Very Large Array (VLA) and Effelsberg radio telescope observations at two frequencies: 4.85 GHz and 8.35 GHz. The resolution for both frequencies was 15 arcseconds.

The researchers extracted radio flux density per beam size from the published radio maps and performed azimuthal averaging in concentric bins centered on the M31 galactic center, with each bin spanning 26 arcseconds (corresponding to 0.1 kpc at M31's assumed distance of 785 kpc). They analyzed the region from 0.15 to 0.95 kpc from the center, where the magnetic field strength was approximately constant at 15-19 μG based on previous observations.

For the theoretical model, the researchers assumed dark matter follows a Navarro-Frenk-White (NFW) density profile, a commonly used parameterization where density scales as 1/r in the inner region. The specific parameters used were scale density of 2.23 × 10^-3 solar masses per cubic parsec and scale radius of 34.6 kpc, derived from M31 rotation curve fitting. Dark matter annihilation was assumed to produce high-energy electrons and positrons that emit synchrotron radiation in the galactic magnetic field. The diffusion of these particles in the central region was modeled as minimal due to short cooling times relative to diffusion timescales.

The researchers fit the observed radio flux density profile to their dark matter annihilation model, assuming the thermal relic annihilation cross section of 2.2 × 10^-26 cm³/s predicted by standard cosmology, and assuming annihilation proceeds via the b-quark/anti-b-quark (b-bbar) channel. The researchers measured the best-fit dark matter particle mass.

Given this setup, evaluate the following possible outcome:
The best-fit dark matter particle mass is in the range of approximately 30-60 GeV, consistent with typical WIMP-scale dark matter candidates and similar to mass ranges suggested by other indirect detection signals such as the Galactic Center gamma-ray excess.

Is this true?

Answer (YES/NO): YES